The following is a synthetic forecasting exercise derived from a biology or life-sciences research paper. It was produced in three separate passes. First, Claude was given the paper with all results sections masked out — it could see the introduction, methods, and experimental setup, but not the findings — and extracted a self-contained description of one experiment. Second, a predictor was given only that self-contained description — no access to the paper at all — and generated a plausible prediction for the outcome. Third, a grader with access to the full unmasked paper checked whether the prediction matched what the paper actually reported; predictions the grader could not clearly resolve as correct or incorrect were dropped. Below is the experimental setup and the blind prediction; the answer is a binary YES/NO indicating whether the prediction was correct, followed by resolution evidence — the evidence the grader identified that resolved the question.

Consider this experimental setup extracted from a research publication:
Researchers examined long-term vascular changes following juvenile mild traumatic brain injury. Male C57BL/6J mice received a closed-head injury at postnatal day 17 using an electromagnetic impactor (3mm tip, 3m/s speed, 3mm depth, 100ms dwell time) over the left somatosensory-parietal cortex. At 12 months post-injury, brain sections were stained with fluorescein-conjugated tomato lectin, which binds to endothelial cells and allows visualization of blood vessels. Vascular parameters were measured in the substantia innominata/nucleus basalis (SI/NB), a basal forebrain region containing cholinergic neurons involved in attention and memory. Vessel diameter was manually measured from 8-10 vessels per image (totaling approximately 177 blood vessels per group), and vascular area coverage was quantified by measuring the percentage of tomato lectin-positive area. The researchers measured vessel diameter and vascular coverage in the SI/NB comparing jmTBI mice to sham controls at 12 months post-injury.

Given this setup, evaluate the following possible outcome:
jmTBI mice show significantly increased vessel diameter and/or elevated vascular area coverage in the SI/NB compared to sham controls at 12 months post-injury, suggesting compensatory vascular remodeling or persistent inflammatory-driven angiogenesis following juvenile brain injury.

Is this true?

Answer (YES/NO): NO